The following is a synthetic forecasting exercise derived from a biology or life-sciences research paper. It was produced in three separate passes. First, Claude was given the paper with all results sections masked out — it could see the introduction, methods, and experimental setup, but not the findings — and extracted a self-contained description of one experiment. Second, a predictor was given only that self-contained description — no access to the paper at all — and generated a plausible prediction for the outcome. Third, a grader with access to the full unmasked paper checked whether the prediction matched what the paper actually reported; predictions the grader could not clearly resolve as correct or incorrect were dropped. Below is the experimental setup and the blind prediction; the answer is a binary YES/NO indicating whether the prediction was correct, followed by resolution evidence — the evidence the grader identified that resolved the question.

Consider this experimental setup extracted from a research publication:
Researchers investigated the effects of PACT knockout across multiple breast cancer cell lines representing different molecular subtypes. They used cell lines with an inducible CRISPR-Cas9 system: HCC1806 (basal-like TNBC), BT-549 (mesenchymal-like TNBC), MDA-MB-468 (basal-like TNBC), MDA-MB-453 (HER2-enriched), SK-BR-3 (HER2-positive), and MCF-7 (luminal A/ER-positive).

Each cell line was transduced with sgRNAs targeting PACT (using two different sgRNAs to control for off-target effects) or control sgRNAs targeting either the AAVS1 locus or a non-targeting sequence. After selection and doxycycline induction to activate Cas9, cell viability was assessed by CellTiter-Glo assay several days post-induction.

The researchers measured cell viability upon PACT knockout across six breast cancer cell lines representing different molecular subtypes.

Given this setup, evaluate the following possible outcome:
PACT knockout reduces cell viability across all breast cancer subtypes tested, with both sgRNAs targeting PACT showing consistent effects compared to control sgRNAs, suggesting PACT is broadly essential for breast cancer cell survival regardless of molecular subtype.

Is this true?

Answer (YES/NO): NO